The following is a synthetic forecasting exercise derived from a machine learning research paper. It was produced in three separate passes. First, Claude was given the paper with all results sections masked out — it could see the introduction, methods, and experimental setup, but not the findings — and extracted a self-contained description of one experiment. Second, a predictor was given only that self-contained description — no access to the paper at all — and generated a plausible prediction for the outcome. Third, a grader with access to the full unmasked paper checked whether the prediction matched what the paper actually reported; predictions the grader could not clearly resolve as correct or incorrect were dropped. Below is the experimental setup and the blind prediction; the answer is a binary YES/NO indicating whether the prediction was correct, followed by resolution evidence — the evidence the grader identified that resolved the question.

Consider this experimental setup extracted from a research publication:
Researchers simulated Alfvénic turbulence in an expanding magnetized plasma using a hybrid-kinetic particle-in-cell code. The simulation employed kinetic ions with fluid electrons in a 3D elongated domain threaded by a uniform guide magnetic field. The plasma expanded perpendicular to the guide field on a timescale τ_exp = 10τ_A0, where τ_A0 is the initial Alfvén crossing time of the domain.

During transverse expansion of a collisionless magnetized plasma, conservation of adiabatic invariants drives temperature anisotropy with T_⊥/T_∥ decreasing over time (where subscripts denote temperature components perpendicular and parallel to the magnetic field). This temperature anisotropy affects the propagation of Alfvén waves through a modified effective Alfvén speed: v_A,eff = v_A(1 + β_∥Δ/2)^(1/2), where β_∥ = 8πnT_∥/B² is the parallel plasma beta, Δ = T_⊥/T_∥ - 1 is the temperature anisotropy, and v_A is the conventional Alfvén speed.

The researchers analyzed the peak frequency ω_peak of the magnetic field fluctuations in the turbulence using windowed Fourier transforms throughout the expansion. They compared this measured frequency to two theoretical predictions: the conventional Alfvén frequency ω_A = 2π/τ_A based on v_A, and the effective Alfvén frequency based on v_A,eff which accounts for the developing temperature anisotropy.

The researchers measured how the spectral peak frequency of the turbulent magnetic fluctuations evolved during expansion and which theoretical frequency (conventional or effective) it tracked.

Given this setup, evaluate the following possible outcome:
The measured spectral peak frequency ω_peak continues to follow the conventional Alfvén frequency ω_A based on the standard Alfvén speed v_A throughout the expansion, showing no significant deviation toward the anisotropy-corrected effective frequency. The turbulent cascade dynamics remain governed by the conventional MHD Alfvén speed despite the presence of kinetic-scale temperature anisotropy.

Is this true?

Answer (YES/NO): NO